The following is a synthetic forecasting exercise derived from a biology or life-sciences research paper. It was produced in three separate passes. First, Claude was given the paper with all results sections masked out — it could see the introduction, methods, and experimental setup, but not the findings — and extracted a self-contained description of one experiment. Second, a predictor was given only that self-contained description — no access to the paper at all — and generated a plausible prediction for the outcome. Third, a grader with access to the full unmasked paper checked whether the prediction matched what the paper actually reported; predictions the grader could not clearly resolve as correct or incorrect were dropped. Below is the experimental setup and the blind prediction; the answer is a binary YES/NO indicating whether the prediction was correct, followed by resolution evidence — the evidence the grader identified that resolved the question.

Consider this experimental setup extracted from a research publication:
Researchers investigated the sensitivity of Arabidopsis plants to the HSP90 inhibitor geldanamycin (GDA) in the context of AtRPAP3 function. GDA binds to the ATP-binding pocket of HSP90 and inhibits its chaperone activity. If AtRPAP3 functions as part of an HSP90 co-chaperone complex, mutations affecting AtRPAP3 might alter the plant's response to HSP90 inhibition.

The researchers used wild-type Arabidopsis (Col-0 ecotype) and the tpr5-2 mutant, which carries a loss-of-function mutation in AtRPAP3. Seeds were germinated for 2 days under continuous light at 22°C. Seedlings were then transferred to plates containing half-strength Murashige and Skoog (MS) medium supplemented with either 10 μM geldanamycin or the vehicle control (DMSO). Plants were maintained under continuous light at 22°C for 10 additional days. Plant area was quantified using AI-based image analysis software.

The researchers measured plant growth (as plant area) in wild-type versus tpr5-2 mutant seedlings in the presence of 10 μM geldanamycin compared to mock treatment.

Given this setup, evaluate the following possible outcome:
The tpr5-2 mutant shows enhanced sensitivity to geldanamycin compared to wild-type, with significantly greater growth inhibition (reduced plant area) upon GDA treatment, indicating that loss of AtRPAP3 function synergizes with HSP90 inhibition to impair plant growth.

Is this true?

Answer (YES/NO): NO